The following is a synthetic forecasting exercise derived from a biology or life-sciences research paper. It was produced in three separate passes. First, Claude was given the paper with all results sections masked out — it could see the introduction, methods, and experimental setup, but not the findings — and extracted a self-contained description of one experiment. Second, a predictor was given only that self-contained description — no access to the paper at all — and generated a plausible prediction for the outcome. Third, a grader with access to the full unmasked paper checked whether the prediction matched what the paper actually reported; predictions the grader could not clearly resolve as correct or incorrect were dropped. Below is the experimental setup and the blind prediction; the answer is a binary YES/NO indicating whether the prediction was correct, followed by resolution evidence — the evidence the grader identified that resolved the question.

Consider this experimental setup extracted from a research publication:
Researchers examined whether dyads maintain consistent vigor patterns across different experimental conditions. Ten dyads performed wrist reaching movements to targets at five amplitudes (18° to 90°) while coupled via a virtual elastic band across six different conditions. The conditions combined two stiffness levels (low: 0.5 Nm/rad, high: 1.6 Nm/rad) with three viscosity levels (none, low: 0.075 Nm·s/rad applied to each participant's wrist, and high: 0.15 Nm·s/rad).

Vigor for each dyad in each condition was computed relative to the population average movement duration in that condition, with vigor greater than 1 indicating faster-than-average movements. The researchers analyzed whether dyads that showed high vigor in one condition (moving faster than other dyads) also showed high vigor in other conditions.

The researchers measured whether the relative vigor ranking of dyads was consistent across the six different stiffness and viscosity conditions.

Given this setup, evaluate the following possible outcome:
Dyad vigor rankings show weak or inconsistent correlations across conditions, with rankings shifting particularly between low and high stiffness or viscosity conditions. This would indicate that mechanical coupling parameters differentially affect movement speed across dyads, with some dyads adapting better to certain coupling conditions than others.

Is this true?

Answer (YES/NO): NO